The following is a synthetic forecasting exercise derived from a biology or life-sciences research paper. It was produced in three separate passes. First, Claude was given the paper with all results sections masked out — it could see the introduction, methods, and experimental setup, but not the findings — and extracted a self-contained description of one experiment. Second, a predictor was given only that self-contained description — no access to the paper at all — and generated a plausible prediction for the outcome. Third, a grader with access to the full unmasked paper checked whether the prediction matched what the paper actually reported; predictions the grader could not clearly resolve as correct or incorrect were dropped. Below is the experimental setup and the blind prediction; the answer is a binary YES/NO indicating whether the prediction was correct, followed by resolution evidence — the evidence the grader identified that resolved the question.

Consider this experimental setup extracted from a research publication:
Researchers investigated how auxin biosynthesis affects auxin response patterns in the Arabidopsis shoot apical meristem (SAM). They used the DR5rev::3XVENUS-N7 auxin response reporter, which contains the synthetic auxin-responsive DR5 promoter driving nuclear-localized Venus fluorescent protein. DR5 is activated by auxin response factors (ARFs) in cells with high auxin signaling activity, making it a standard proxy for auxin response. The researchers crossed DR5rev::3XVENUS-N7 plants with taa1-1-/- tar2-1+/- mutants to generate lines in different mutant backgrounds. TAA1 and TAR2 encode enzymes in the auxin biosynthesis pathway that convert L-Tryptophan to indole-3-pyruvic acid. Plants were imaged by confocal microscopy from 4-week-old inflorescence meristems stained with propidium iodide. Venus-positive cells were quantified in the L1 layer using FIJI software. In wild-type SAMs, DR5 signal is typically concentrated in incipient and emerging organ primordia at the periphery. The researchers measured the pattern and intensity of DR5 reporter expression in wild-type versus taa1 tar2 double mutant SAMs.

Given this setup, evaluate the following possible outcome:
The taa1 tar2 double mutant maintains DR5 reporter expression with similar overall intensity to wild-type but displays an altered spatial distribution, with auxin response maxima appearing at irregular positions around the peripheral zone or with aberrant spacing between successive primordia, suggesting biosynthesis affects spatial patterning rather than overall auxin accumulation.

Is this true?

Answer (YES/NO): NO